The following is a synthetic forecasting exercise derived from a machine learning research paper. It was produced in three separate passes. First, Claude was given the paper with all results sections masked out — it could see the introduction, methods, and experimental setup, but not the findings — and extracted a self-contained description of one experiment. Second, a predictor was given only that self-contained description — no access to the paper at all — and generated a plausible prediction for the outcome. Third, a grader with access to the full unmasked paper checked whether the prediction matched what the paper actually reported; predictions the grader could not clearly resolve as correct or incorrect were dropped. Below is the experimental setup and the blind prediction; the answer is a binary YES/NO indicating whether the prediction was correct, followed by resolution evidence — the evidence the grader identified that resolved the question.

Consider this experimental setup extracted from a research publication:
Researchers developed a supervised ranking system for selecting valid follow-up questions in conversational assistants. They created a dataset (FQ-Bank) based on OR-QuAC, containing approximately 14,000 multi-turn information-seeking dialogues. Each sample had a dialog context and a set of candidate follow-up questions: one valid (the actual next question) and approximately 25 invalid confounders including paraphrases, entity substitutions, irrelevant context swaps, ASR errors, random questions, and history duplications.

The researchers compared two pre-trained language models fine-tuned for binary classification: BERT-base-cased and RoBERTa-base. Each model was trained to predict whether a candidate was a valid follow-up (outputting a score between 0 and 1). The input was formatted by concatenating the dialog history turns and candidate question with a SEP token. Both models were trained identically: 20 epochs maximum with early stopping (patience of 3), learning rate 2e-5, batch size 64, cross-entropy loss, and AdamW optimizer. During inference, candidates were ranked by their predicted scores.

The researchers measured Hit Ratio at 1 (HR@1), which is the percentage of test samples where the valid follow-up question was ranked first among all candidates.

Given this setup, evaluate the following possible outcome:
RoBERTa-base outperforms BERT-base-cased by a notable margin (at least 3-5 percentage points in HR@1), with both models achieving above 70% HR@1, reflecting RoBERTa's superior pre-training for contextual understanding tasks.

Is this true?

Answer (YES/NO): NO